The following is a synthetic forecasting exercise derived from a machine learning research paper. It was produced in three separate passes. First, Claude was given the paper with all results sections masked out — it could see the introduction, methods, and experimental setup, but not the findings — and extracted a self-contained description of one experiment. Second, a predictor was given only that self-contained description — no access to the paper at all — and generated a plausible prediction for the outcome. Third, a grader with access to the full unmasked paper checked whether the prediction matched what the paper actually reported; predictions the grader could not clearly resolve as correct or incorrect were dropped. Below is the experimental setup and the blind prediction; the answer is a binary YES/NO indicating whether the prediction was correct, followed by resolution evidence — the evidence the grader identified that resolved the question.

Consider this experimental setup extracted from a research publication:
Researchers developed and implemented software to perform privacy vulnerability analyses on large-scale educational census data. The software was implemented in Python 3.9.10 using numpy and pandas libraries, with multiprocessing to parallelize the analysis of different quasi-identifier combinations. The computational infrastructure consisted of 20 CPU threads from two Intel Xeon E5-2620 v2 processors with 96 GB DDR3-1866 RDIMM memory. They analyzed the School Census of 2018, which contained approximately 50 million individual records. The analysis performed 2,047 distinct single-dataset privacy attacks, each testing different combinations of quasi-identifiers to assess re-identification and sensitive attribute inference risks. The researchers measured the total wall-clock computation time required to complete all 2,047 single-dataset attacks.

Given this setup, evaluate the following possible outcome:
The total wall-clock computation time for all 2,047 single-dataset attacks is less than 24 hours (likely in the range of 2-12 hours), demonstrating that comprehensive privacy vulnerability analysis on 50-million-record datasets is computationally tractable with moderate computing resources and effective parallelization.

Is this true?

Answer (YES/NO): NO